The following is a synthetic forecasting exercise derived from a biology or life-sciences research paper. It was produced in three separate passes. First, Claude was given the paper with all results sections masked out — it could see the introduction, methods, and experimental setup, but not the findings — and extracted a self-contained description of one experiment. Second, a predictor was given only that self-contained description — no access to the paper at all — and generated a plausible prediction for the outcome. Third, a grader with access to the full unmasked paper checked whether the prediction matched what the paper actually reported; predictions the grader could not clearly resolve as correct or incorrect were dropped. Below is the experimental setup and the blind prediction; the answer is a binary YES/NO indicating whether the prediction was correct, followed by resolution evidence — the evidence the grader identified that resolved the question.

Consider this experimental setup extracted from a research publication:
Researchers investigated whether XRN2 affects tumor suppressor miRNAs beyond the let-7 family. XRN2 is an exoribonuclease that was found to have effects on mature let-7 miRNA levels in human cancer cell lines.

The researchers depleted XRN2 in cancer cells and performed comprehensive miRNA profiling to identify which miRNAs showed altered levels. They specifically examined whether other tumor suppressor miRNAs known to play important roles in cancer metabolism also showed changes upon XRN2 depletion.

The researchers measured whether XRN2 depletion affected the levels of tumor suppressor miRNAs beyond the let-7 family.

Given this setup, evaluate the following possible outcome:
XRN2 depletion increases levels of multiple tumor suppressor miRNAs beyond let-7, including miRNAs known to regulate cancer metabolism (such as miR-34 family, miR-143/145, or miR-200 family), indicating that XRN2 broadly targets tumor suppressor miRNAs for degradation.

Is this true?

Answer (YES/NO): YES